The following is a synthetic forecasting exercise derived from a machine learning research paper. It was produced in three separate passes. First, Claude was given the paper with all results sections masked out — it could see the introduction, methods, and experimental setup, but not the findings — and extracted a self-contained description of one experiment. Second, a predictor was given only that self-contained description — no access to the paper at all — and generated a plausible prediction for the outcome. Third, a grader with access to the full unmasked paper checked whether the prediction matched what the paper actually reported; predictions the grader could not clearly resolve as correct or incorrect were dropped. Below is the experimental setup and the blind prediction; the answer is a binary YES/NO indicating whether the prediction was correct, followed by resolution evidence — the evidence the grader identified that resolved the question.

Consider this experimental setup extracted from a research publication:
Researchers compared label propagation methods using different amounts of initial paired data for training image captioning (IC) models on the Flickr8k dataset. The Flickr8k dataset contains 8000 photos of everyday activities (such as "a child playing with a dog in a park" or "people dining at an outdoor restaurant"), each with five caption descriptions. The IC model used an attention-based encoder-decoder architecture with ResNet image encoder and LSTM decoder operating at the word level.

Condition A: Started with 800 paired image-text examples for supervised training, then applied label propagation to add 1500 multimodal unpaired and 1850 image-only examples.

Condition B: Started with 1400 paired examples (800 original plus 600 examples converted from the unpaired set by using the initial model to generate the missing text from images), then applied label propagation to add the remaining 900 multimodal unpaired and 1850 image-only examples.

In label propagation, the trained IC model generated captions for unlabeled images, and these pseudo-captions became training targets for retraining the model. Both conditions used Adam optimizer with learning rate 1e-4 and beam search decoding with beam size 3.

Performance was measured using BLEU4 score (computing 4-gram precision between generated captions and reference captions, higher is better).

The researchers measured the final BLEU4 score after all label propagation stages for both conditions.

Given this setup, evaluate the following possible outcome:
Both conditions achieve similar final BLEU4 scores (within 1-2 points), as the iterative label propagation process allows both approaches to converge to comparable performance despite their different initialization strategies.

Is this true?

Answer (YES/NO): NO